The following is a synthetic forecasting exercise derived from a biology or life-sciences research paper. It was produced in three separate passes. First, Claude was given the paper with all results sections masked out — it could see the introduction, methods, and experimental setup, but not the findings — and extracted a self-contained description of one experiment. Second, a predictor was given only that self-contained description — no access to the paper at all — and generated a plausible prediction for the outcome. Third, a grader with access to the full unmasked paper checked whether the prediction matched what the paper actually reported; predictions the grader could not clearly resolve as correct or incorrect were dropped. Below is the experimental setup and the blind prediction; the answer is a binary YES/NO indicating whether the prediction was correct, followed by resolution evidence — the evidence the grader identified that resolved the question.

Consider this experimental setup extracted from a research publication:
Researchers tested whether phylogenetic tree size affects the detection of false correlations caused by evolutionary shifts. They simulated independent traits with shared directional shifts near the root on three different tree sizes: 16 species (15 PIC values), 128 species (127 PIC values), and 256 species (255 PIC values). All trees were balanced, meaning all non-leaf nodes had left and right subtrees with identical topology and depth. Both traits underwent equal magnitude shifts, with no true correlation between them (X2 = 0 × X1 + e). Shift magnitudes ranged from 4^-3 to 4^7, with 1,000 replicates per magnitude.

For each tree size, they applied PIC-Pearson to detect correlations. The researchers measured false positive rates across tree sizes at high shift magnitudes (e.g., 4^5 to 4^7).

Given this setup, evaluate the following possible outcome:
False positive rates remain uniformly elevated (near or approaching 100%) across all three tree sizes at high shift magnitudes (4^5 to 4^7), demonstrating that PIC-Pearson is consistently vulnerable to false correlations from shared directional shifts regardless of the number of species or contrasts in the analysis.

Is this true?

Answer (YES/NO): YES